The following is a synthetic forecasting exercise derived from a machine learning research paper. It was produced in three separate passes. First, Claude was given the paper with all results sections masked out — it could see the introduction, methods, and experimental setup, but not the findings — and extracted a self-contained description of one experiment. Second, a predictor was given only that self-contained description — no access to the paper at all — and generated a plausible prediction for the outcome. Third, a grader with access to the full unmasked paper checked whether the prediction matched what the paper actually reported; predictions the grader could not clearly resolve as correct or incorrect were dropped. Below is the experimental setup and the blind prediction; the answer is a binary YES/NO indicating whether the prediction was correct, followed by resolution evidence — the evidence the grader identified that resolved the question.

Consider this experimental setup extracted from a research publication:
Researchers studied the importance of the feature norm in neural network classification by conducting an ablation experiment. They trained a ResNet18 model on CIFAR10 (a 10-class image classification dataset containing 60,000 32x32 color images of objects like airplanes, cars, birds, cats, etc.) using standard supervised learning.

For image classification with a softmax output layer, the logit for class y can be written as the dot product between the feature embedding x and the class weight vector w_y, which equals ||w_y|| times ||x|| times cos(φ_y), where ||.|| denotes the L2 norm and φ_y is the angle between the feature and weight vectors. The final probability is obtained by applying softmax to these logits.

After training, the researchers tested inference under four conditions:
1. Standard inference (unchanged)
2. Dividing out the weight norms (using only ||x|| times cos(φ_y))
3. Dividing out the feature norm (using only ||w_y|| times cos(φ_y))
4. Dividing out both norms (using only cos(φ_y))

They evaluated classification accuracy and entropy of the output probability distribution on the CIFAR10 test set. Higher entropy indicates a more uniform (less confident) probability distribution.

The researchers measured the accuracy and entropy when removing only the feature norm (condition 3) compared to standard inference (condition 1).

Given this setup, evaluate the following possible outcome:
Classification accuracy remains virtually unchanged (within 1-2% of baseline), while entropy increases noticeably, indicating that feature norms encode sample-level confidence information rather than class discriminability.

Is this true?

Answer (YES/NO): YES